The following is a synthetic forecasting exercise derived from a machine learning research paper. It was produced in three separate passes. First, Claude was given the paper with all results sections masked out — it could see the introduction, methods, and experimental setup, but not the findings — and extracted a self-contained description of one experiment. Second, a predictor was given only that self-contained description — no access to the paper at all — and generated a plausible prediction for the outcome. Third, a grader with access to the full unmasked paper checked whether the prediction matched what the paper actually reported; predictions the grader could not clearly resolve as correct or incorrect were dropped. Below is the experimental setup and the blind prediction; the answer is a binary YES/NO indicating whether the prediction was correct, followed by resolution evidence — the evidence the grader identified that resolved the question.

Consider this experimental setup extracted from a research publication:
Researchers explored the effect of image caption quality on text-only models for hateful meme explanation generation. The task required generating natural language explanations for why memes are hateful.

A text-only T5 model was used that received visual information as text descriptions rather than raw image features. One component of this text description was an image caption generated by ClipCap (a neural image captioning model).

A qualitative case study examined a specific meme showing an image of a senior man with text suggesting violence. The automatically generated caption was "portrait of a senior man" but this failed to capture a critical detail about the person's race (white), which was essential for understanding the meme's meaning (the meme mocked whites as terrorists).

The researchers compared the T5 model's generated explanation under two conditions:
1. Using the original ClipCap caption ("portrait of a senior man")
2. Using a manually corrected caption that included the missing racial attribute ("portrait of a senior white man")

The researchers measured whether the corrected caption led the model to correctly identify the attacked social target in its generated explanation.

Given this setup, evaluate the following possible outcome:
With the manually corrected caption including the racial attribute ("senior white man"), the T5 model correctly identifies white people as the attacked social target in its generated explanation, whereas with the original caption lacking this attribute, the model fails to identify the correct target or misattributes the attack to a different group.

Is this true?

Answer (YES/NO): YES